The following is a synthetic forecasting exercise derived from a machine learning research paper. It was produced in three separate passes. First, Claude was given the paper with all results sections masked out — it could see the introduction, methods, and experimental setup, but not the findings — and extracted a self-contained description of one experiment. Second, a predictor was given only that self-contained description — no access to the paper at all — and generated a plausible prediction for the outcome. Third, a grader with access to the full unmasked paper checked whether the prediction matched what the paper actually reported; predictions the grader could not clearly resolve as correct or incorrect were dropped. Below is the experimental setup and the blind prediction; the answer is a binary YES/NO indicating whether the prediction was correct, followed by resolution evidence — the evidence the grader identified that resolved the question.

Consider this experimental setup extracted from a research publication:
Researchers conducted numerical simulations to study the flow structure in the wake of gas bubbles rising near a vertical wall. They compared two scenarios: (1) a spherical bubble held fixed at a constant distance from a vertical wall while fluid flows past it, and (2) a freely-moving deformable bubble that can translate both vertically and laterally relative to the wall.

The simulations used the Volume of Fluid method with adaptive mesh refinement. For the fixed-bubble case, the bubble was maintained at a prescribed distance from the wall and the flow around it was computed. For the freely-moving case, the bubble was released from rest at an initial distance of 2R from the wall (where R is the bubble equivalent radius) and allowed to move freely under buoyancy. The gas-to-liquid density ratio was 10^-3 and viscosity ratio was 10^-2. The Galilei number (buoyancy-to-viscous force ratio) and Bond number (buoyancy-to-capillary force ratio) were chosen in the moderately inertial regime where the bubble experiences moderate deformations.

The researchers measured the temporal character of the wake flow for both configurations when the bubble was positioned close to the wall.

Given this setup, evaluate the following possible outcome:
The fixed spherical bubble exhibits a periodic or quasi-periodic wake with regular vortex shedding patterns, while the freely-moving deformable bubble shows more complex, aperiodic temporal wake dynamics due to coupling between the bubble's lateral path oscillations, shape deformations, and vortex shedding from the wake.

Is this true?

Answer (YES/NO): NO